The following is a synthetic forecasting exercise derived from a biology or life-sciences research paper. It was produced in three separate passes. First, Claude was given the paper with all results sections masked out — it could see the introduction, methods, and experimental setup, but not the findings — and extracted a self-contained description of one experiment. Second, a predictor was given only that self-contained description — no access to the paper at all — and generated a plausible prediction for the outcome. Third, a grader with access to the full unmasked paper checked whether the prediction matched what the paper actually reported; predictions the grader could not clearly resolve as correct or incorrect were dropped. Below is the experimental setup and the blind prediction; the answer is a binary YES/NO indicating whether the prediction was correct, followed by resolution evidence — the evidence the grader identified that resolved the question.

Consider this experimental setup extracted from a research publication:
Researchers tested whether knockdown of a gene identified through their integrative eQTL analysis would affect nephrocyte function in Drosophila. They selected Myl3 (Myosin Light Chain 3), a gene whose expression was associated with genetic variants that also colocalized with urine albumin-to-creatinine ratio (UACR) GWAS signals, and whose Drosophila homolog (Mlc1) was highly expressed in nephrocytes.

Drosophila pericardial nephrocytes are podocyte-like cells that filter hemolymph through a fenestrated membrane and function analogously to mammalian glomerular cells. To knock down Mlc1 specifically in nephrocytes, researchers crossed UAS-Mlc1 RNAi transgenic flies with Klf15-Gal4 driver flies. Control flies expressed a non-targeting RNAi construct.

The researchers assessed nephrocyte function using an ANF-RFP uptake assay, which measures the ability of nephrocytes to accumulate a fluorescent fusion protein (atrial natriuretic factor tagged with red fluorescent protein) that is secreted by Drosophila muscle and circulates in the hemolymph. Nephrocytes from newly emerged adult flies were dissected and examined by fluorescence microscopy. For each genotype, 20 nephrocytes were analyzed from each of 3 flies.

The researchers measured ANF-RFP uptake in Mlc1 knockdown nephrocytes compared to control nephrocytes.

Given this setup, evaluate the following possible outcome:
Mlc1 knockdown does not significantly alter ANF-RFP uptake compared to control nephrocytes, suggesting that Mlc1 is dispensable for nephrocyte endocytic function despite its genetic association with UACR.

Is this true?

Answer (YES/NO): NO